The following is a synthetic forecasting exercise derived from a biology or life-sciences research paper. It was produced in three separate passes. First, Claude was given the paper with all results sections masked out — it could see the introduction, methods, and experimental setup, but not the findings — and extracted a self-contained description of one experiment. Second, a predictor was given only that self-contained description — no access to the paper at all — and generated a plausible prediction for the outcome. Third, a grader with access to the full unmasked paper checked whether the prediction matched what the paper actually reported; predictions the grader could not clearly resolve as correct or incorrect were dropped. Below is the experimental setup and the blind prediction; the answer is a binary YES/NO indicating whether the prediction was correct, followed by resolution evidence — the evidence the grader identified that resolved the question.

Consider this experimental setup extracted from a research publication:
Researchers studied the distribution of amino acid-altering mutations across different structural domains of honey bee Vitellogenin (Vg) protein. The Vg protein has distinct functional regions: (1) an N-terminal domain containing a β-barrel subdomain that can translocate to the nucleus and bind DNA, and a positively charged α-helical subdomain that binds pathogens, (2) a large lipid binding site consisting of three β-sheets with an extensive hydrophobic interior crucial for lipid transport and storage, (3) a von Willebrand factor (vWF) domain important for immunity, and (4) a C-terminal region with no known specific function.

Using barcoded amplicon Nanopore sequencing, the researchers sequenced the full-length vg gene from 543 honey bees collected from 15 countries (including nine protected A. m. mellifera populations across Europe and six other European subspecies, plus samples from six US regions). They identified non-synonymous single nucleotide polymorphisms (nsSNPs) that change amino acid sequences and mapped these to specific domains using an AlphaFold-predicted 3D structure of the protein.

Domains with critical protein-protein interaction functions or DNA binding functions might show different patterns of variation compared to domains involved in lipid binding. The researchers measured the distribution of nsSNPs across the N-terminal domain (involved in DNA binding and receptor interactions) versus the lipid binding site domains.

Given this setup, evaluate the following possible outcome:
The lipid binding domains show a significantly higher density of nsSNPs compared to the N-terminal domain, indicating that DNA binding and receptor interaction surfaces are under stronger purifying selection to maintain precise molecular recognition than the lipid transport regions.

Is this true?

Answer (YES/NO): YES